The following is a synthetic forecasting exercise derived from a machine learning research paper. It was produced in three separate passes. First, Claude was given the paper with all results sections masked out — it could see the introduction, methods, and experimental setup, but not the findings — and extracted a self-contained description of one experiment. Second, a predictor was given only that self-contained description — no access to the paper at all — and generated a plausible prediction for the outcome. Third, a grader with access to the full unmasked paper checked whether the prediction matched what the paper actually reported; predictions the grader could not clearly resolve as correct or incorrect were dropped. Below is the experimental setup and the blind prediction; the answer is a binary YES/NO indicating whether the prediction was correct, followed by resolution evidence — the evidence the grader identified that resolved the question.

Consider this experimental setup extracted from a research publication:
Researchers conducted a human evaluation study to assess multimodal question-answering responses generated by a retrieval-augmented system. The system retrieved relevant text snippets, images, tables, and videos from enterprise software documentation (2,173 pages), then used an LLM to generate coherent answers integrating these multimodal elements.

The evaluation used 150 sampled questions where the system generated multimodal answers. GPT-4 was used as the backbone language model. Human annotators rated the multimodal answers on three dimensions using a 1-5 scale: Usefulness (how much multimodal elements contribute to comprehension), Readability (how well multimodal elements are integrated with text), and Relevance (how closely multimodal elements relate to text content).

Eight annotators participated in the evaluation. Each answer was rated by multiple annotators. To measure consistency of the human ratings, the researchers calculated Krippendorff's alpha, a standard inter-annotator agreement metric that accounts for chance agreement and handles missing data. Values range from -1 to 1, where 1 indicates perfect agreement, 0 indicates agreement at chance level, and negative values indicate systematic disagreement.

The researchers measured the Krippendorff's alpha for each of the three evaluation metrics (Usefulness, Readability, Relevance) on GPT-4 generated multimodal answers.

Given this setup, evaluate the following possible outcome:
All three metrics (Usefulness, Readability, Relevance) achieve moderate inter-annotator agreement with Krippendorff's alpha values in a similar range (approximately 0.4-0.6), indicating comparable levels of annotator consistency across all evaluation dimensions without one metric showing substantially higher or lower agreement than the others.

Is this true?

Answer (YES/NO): NO